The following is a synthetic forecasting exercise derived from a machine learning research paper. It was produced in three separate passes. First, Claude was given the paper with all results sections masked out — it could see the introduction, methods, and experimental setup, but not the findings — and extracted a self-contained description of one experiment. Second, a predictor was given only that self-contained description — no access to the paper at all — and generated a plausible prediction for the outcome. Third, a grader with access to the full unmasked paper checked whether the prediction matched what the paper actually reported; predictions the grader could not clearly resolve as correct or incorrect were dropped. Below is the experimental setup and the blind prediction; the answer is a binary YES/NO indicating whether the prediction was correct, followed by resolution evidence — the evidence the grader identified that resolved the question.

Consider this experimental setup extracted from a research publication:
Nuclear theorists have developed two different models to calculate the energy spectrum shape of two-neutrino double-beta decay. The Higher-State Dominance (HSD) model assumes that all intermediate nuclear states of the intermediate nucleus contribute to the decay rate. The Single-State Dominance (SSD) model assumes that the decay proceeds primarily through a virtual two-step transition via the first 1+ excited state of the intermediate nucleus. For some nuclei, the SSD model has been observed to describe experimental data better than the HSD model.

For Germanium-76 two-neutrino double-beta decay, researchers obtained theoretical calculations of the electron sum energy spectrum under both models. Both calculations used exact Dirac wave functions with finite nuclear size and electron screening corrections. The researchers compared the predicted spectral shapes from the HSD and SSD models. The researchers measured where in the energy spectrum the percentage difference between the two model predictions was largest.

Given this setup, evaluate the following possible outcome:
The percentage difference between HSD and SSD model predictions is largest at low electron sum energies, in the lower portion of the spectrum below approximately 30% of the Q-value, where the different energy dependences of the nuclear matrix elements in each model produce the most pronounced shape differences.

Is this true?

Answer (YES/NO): NO